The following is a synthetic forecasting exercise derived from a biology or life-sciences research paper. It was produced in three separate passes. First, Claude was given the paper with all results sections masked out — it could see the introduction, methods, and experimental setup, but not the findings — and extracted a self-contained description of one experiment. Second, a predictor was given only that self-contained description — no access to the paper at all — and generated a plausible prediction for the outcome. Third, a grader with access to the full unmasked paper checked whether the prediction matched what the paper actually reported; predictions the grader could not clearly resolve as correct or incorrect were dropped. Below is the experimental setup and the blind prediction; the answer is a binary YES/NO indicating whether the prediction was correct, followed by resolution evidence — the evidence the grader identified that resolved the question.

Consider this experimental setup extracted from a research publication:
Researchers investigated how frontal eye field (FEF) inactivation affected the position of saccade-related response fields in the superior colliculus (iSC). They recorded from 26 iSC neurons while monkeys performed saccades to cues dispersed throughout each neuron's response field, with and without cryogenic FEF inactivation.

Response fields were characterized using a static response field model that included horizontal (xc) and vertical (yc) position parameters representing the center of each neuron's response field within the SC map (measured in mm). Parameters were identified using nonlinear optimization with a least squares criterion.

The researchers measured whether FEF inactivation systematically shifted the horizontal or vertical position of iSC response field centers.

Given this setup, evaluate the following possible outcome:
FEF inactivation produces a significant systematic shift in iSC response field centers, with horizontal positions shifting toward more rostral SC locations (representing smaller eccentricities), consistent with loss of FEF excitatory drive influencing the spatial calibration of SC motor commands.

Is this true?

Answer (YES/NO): NO